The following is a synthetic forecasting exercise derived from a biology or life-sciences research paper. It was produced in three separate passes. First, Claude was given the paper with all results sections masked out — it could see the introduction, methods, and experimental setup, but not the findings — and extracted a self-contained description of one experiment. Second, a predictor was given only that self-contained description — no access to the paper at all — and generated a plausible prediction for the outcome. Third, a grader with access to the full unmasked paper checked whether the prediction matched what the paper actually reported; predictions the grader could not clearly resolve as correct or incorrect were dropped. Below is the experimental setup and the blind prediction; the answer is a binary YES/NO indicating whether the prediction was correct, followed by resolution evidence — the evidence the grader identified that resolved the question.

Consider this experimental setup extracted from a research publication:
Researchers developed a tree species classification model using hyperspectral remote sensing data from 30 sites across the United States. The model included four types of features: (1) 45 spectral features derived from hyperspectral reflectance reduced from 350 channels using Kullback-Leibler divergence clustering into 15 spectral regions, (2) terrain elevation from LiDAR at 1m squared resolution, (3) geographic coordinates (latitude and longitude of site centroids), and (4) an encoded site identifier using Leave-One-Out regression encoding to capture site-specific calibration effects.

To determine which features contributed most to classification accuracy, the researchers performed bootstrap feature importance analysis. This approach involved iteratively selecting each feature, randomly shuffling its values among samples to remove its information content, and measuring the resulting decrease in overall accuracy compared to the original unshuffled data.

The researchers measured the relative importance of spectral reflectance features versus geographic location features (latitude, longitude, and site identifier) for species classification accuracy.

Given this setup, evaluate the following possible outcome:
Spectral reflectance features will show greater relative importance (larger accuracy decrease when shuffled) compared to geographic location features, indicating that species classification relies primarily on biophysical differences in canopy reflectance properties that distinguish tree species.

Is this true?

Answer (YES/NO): YES